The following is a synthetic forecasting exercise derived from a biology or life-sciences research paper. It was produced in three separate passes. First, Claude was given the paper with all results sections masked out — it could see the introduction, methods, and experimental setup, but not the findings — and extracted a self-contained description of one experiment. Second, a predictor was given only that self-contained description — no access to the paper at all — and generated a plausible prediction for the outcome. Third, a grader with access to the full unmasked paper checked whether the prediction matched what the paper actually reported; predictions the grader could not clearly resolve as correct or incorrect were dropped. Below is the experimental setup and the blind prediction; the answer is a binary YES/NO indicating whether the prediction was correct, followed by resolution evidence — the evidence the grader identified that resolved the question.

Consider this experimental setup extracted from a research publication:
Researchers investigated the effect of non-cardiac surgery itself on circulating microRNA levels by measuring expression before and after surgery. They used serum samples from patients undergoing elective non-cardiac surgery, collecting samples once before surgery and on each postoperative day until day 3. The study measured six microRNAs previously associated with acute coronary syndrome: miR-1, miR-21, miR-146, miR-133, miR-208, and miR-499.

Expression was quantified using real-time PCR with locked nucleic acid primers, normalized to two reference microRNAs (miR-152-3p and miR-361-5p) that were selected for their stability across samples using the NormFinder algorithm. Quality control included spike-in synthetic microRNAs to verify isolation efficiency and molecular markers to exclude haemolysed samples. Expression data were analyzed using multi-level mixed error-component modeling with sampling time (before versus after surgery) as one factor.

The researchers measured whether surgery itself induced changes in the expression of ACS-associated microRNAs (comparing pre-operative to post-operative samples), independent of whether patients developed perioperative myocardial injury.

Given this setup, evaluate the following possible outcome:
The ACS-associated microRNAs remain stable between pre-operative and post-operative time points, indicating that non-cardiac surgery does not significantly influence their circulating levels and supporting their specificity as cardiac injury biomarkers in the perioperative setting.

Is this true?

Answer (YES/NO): NO